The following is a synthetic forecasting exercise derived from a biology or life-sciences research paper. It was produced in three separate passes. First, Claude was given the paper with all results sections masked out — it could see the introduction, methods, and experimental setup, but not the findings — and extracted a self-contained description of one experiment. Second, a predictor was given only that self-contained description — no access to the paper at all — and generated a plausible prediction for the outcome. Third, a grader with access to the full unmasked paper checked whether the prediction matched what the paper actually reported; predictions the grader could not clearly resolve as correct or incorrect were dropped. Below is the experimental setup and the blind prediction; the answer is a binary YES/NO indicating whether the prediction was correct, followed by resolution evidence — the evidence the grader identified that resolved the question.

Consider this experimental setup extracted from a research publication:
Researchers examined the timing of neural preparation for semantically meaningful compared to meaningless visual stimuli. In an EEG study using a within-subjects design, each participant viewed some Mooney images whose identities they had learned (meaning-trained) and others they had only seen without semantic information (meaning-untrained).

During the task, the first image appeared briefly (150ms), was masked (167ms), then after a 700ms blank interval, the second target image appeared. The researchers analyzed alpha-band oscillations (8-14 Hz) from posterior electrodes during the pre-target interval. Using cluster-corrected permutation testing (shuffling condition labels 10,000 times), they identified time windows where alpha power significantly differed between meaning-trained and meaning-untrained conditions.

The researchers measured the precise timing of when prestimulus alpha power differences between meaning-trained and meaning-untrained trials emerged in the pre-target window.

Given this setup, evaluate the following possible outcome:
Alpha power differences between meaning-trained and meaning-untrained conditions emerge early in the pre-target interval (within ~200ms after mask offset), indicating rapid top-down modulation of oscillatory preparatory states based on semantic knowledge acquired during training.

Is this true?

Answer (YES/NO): NO